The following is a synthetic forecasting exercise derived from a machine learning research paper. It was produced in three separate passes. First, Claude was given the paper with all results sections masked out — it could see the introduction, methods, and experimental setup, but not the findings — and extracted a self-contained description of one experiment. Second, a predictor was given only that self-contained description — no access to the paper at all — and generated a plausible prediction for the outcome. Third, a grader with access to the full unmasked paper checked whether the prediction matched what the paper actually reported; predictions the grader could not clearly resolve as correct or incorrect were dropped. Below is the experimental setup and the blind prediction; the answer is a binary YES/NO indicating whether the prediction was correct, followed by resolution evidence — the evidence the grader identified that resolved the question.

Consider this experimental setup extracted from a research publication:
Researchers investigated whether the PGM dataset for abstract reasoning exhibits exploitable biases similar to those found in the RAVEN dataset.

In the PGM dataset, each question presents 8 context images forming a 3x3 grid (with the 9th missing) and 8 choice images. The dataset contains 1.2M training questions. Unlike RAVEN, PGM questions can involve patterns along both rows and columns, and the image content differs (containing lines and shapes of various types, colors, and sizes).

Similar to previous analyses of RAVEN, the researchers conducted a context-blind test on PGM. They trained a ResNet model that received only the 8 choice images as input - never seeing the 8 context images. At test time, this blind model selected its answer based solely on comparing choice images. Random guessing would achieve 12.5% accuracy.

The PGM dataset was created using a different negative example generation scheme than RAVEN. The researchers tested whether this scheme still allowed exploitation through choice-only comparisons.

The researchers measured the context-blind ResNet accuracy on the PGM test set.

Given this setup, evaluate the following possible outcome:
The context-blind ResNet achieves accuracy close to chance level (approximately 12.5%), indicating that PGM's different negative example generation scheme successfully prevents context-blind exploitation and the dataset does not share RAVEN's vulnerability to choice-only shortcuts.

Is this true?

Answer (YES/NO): NO